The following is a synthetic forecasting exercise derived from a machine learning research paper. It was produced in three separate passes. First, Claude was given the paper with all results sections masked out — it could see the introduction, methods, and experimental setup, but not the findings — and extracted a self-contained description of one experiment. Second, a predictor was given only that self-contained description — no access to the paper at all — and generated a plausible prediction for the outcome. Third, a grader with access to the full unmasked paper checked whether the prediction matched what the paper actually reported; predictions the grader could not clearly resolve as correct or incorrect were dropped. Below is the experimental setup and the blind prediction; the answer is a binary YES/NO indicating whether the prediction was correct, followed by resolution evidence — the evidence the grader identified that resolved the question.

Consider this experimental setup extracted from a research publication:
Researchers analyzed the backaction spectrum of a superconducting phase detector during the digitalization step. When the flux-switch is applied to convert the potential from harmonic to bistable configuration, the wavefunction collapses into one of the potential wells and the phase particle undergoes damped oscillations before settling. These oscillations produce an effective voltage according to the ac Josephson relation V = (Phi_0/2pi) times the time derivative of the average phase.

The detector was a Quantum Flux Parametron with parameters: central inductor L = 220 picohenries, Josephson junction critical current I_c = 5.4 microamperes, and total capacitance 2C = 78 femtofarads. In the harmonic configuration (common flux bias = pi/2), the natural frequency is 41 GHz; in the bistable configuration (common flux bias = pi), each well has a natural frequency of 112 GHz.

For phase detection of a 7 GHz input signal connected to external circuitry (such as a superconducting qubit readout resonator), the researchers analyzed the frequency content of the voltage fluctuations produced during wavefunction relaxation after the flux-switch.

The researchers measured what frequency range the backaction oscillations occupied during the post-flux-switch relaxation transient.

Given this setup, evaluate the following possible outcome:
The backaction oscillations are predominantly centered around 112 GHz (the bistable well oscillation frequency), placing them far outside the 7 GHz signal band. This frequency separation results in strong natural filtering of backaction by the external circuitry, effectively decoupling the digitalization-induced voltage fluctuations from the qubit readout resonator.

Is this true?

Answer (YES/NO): YES